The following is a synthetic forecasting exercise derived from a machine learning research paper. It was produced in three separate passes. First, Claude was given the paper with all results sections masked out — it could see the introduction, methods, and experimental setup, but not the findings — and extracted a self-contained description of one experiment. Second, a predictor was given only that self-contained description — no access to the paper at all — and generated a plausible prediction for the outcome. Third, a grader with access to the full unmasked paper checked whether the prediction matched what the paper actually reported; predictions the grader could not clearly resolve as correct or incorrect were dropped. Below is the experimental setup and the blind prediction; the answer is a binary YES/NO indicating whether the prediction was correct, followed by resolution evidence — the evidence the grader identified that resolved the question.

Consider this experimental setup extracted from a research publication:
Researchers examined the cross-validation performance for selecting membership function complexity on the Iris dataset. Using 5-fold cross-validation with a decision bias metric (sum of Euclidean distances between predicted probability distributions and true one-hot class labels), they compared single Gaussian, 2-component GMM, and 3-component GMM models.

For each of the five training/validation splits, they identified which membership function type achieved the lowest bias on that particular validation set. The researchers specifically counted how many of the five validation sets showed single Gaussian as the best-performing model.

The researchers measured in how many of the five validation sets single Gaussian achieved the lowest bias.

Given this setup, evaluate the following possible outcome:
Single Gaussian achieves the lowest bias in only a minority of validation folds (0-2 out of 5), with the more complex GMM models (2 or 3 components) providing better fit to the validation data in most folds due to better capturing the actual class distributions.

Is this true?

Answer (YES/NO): YES